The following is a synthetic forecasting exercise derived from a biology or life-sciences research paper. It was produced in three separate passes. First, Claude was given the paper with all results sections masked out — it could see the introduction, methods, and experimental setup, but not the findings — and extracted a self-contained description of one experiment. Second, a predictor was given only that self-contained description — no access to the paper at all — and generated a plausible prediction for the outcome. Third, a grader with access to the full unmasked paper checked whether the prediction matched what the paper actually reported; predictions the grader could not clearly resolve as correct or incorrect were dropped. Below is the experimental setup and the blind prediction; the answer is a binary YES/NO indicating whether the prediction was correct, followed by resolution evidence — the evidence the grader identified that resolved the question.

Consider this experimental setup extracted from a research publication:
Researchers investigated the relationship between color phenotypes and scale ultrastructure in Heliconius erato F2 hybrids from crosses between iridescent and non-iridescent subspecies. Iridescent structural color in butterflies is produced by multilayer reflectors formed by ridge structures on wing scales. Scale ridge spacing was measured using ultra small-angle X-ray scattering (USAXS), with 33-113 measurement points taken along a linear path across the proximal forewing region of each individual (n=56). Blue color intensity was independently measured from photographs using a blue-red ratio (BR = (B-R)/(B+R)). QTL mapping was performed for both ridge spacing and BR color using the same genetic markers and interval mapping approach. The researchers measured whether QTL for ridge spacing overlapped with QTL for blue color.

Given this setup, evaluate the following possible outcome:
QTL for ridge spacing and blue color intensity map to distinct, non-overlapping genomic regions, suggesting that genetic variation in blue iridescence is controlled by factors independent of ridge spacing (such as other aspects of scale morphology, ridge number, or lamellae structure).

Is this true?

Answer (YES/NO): NO